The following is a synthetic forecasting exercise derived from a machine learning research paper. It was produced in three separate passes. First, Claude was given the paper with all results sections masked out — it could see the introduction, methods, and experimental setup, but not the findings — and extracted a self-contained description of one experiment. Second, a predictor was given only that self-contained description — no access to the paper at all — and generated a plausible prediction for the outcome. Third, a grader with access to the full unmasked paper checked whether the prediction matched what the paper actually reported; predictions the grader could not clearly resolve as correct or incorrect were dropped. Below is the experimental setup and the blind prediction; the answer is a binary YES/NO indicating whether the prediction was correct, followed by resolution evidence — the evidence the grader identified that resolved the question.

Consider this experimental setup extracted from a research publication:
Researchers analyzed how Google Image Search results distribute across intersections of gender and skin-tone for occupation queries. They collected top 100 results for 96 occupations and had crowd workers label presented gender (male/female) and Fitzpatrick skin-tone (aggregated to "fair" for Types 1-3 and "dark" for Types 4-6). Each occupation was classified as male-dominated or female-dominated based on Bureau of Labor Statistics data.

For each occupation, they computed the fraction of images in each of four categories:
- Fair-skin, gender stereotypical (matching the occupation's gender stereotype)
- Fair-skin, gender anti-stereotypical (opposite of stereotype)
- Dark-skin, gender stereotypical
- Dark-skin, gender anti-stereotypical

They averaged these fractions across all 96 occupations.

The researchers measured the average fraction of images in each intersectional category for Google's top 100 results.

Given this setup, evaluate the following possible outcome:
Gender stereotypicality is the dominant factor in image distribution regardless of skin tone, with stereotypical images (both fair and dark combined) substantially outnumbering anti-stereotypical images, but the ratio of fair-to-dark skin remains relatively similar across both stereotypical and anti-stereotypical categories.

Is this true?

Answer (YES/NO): NO